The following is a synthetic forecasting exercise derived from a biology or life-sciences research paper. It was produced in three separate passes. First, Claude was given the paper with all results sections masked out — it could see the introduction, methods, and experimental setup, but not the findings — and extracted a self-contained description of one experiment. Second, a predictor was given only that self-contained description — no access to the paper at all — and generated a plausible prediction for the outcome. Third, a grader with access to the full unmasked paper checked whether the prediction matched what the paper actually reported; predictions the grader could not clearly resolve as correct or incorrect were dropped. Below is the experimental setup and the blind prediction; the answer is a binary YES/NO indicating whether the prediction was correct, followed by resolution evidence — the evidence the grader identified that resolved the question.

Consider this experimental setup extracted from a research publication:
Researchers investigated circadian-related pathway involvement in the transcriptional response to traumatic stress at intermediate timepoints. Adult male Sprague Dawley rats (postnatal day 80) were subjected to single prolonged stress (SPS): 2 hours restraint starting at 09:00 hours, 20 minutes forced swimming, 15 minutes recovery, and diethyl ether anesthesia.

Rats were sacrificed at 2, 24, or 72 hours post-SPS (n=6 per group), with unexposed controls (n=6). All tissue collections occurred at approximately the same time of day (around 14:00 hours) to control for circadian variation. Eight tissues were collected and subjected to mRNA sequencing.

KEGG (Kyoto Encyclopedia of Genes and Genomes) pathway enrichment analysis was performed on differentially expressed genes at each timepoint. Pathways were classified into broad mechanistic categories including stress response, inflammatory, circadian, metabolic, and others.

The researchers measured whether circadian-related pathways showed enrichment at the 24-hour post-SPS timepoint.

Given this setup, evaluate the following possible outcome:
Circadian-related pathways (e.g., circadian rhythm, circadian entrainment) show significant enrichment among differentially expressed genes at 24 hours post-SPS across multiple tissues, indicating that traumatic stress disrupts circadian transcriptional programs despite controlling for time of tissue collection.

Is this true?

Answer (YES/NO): YES